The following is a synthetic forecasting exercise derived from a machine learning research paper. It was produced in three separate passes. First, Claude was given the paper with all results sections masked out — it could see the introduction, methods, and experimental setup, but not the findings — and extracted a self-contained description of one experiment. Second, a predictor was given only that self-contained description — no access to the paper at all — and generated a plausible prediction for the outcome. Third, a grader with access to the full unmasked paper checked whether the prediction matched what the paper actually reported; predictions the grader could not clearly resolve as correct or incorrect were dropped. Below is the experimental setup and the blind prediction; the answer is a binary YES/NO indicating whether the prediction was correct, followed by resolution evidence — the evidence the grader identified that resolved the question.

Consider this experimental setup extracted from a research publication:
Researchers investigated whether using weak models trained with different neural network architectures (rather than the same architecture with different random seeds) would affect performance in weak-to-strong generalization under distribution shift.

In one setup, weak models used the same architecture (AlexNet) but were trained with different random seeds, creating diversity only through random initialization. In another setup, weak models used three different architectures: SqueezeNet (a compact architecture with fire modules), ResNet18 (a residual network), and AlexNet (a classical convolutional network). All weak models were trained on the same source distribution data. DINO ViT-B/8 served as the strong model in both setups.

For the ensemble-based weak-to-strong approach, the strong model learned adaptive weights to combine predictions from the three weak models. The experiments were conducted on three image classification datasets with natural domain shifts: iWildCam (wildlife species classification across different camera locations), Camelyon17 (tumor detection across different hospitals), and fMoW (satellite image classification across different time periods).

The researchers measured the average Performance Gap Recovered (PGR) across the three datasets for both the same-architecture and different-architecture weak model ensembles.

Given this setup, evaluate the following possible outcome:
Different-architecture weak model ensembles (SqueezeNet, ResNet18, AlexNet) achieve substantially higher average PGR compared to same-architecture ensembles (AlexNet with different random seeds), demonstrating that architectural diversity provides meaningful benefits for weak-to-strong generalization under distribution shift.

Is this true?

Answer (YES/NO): NO